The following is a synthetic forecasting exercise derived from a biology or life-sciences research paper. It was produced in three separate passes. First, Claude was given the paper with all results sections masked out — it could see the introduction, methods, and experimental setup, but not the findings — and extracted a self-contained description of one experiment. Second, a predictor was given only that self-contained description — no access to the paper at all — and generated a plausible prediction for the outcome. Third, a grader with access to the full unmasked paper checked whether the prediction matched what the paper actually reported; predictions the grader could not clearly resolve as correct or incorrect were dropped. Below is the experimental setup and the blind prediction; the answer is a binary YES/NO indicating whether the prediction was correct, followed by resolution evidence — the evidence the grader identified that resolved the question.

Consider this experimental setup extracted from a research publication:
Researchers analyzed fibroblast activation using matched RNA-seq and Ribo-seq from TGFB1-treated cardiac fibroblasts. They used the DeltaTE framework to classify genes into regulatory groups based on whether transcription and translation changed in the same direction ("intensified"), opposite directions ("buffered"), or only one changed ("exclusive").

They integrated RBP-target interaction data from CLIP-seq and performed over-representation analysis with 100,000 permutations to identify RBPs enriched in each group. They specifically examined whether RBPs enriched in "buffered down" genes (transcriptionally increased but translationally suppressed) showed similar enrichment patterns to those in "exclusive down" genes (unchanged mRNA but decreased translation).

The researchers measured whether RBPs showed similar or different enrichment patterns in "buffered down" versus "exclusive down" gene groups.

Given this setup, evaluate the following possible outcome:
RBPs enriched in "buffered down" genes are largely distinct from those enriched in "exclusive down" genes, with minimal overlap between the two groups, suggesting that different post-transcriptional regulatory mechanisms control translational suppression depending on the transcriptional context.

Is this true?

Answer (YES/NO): NO